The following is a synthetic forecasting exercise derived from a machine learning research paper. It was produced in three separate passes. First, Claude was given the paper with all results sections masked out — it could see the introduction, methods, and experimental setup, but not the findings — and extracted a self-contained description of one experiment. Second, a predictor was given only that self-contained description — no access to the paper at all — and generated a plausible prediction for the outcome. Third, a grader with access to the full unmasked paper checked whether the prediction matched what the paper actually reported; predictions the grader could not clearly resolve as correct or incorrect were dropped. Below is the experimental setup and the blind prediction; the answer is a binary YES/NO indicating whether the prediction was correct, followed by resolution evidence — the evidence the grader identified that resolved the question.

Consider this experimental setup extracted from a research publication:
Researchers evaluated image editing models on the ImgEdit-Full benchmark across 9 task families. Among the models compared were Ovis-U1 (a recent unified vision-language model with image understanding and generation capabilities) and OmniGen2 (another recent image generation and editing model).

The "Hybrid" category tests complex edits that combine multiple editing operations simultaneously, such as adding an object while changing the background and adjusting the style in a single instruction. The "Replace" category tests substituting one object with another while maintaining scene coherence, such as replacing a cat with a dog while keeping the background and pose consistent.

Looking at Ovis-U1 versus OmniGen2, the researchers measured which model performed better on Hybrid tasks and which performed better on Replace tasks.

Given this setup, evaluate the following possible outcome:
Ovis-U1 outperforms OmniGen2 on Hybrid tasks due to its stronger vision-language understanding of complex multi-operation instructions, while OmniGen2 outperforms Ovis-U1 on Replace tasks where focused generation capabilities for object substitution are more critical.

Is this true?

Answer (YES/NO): NO